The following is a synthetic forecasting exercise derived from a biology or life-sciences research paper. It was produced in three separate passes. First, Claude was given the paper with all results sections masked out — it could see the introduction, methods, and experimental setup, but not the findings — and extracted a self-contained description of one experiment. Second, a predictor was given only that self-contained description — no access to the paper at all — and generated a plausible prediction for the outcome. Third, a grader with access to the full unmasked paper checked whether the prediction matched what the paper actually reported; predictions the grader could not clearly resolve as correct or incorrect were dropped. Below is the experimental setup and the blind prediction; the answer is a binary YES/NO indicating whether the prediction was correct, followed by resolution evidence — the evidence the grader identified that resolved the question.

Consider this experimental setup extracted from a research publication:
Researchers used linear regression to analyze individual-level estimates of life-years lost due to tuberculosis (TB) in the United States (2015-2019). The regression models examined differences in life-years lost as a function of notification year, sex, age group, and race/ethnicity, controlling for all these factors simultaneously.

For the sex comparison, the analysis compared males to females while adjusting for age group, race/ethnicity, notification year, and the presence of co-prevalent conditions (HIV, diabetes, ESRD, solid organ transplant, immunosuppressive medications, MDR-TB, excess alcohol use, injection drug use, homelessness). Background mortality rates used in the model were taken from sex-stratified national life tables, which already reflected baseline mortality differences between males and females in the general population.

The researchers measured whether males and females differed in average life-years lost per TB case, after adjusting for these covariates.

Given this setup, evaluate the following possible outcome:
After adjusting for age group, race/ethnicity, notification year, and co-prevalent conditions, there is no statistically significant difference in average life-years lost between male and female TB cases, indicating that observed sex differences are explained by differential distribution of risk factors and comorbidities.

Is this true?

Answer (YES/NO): NO